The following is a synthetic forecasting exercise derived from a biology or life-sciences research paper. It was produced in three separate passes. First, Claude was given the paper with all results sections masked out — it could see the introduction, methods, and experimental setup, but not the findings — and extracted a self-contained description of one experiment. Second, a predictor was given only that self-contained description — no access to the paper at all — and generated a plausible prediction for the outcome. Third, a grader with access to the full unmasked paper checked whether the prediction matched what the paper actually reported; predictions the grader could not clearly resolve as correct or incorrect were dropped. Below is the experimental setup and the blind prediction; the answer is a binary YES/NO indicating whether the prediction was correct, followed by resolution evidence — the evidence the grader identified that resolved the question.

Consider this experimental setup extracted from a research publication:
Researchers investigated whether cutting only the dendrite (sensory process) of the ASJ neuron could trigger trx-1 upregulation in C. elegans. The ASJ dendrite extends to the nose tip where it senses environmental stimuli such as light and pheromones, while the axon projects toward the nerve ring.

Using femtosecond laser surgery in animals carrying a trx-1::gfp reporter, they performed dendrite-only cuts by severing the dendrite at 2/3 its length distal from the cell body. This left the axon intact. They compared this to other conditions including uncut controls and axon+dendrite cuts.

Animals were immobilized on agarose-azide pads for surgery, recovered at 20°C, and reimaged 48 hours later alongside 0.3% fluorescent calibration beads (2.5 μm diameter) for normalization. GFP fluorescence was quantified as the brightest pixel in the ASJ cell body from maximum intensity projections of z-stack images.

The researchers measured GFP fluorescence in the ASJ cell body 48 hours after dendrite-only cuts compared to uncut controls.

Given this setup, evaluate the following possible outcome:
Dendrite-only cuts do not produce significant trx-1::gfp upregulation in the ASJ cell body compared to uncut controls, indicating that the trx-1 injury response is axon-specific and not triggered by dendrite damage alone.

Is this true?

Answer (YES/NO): NO